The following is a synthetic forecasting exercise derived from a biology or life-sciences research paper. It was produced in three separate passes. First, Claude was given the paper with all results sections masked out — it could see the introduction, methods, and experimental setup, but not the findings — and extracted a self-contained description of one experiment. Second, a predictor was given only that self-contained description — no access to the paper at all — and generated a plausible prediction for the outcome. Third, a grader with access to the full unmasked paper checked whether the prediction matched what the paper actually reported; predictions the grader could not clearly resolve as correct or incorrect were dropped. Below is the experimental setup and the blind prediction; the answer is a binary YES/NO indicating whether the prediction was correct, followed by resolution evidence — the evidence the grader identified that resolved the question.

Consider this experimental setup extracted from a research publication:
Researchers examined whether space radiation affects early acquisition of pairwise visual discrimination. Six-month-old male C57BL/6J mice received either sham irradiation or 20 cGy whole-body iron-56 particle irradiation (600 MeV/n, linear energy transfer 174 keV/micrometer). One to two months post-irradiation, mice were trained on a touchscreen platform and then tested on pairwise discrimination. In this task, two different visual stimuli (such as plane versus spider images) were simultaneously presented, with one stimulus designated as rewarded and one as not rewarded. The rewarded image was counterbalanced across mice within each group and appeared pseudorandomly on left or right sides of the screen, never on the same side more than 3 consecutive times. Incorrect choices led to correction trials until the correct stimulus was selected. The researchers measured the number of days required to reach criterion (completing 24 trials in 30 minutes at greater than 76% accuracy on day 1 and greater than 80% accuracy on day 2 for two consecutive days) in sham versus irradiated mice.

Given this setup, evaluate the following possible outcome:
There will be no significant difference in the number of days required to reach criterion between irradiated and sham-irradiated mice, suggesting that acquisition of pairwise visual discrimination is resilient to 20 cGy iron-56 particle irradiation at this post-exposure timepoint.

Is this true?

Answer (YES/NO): YES